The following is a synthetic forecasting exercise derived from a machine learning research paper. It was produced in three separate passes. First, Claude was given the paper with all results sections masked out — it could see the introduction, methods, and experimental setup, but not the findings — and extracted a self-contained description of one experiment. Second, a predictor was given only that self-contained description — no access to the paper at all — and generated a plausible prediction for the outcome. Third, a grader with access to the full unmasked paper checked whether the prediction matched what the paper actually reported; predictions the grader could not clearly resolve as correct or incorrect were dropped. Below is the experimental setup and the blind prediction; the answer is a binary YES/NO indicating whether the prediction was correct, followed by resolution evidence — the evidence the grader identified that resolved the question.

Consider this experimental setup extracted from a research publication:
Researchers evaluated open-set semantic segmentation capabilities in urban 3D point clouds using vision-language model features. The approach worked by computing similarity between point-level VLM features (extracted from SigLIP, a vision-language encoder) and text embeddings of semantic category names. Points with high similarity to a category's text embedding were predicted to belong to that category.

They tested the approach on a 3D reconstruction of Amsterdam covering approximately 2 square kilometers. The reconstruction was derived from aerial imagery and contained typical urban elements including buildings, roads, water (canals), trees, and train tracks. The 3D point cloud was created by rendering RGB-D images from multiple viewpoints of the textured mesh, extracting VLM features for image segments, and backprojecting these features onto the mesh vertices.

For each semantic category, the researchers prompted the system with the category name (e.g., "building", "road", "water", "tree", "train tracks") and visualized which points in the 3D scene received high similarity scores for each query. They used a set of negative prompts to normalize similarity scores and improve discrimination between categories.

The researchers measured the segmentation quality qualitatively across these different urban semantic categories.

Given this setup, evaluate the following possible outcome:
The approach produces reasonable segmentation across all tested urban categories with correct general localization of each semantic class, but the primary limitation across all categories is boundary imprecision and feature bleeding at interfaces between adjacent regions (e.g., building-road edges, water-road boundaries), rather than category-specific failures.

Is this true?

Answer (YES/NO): NO